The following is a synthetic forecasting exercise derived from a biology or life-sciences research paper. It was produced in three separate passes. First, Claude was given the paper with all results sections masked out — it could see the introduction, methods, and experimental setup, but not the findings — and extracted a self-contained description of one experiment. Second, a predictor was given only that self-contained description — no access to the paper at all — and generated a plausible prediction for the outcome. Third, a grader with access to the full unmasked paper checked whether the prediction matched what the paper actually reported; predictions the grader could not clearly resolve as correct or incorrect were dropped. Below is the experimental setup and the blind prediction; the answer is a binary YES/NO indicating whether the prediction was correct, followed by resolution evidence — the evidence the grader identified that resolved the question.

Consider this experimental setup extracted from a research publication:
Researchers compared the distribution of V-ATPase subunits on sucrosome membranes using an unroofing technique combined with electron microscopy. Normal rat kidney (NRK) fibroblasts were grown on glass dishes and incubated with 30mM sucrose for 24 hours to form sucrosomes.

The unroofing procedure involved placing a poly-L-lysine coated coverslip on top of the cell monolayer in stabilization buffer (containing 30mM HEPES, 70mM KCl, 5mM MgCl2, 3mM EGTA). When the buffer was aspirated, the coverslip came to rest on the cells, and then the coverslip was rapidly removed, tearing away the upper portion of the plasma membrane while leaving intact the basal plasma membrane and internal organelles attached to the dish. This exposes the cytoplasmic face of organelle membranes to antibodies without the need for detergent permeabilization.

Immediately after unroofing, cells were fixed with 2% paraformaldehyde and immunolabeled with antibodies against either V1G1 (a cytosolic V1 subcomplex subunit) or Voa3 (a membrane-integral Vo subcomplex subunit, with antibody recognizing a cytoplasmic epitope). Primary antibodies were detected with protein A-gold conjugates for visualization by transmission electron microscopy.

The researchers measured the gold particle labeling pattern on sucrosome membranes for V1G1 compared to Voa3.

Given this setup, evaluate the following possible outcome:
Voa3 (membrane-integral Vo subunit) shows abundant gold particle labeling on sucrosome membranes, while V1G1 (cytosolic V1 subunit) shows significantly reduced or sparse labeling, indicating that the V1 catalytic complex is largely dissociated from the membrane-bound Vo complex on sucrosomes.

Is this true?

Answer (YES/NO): NO